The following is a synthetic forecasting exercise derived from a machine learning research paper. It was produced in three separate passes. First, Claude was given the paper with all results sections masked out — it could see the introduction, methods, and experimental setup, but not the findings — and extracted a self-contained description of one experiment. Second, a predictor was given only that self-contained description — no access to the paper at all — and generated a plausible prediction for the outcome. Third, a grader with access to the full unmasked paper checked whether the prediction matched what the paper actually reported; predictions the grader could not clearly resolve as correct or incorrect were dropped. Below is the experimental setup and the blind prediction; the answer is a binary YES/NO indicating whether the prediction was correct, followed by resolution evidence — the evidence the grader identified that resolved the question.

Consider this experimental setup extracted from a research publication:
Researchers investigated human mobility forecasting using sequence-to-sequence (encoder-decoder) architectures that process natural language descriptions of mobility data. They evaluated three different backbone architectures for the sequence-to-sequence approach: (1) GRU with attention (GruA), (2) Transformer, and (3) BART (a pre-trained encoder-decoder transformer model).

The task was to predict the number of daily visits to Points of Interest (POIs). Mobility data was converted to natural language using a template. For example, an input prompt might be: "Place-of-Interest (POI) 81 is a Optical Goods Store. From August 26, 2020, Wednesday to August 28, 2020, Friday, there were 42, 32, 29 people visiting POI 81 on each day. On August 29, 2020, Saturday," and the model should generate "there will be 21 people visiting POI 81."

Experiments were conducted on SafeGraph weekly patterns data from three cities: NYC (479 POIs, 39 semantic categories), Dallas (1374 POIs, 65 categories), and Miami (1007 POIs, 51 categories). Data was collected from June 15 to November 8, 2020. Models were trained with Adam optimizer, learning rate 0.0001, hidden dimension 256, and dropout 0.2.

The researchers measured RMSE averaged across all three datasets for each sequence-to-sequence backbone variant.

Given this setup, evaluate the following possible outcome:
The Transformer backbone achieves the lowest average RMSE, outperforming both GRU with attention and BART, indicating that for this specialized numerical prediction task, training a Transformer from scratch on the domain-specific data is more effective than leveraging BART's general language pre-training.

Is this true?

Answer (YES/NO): YES